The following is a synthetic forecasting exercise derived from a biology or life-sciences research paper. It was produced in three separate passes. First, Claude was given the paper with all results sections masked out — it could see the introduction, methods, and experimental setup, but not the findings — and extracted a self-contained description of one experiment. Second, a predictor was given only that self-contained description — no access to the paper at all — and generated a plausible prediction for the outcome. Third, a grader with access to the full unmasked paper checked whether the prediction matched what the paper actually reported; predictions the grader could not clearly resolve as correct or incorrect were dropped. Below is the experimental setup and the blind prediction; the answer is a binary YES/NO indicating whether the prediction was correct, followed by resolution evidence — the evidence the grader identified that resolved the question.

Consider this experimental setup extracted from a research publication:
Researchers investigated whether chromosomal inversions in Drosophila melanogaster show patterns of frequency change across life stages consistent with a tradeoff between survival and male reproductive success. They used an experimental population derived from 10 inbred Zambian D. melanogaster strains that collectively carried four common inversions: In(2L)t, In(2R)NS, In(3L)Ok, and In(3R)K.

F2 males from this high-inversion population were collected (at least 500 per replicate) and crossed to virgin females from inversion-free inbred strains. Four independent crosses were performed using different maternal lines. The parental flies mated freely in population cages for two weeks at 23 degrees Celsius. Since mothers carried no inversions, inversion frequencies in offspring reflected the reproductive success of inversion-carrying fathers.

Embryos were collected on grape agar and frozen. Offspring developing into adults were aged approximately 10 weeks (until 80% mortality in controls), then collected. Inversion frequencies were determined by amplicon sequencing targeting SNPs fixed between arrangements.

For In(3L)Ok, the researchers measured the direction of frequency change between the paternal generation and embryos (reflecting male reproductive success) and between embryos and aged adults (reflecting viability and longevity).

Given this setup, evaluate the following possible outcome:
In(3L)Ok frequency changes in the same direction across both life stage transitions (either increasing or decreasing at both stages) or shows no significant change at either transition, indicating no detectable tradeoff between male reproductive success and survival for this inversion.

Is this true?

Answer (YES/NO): NO